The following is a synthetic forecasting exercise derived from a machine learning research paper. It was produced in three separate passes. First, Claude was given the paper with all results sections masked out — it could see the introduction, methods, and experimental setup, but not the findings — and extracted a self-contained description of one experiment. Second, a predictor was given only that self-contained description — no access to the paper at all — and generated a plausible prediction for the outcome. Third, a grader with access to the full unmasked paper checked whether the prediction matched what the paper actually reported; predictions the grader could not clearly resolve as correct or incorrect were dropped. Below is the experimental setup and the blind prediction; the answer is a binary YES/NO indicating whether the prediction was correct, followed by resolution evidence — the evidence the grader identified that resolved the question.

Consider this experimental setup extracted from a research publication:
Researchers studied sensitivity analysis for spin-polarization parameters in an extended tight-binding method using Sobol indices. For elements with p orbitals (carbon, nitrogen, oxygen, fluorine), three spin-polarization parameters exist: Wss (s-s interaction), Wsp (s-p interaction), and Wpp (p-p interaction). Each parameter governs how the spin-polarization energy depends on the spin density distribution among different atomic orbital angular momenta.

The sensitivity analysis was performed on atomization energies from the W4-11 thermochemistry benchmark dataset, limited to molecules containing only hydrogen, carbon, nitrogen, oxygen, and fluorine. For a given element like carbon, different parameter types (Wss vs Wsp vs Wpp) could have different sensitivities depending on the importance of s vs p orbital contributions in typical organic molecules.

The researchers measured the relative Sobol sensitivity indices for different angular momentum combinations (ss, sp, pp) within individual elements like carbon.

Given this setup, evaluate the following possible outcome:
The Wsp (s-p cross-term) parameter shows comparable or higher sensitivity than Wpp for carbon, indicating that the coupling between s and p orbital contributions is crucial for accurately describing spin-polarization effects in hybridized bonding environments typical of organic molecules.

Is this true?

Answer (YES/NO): NO